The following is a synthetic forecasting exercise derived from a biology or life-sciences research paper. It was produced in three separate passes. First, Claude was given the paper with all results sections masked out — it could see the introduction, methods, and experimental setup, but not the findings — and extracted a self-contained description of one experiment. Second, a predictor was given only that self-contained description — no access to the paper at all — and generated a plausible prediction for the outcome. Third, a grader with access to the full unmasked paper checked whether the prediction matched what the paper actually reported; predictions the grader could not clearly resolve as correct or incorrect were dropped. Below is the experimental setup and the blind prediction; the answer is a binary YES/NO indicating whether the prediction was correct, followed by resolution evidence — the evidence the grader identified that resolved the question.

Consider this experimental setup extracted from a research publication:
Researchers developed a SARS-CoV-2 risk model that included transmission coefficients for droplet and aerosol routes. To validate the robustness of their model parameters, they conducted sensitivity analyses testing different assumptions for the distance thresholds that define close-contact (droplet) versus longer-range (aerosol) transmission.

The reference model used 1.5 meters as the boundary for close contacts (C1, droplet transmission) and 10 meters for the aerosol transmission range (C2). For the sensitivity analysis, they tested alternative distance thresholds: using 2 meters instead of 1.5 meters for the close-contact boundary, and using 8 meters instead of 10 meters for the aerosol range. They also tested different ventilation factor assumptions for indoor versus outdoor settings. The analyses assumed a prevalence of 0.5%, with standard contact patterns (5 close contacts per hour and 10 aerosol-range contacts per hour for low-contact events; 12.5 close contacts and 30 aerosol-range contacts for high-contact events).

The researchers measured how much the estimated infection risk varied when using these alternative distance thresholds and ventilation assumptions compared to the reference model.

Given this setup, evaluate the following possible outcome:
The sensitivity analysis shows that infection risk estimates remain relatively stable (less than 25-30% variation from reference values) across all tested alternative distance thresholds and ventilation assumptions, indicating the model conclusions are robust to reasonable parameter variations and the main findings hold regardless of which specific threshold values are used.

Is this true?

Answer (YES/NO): NO